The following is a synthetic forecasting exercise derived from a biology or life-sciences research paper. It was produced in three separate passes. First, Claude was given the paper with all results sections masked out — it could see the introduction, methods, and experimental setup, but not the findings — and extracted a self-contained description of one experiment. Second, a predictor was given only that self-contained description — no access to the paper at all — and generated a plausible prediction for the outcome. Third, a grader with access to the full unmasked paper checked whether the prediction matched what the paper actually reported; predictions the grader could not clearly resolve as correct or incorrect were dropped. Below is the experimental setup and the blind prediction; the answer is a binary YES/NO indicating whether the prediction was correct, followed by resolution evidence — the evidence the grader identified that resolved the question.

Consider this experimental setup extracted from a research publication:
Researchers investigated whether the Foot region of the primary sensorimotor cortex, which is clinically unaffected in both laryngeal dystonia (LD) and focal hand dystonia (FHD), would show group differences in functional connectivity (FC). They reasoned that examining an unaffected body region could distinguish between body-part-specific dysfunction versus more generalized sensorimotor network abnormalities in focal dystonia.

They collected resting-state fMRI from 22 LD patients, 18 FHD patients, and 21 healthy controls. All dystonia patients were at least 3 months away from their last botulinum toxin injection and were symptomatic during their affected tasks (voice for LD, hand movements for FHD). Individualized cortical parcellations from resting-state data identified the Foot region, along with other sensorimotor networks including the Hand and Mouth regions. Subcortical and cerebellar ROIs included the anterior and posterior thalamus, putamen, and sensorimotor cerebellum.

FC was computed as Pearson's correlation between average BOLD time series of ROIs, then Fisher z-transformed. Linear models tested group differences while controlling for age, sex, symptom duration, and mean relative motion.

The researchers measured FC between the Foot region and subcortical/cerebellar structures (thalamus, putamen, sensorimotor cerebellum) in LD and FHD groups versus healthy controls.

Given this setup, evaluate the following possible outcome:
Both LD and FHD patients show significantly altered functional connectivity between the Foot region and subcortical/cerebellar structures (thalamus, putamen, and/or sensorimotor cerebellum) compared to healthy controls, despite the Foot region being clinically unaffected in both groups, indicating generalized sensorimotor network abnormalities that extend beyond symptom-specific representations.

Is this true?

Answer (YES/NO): NO